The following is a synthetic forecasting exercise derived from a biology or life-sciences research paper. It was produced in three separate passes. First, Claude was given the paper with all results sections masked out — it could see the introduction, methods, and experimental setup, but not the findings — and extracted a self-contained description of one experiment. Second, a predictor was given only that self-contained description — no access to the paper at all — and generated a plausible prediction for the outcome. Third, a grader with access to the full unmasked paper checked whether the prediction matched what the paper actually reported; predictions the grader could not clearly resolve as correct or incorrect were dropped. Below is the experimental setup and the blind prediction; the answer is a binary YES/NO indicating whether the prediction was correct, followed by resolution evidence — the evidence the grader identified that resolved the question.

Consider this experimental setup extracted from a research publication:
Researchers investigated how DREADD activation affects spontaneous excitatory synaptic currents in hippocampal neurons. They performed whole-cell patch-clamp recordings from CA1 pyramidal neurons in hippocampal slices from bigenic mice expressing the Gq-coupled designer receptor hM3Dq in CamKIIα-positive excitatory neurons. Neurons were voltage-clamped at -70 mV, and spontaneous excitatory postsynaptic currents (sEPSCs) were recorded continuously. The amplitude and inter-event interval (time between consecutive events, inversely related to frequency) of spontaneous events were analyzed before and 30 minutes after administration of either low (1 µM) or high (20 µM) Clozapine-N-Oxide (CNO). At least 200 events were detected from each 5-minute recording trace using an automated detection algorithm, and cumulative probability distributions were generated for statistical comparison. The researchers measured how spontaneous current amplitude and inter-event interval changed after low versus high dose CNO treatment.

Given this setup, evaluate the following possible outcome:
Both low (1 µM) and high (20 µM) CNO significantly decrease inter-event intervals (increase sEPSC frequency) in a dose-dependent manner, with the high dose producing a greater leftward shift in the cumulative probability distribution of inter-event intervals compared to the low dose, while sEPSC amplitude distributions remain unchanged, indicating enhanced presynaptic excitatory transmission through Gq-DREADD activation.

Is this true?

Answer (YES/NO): NO